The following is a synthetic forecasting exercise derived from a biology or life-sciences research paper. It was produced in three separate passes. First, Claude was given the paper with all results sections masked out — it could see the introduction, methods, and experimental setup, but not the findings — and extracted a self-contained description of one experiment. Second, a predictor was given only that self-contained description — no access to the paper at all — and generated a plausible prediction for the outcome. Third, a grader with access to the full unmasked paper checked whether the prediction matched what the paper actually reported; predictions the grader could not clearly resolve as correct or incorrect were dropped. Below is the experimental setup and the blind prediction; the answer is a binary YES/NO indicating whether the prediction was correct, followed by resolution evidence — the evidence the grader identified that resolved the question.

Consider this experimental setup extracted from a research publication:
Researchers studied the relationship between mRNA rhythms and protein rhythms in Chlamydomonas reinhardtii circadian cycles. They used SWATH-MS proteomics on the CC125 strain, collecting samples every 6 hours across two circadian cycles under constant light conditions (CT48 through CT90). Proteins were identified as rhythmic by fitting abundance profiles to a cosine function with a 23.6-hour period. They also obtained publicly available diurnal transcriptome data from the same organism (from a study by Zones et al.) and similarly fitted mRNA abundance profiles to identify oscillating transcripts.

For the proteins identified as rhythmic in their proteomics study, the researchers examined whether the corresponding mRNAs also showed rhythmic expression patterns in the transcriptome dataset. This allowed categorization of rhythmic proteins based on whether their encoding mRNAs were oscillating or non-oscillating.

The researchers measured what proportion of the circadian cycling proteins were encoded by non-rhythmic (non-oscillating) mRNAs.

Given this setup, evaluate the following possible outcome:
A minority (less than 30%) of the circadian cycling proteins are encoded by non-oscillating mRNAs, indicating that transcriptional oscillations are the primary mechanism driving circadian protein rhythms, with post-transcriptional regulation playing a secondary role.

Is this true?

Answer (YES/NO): NO